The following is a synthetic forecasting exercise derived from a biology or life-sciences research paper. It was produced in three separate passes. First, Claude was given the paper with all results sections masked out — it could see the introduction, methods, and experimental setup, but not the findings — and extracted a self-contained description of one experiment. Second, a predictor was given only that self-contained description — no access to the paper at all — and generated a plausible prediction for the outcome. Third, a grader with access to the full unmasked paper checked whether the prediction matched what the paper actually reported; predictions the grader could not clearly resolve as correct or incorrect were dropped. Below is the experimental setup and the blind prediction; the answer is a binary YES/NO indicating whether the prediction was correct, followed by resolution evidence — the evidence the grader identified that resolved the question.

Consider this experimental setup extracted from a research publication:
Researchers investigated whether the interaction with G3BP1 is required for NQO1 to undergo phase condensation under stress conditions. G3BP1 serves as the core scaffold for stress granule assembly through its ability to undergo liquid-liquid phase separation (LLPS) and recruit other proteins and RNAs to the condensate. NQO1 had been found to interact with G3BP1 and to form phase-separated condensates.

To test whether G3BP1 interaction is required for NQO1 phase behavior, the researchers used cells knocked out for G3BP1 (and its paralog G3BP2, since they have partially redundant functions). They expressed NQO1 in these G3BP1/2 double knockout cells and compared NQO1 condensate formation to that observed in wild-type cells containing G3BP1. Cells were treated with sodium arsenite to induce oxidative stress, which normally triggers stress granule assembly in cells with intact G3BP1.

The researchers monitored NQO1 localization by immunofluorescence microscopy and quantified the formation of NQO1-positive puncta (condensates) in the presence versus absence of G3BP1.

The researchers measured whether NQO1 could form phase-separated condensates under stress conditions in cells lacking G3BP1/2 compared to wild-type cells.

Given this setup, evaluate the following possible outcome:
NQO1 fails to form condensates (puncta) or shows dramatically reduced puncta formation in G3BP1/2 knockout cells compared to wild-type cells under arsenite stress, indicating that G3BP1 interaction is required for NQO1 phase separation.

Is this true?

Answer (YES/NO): YES